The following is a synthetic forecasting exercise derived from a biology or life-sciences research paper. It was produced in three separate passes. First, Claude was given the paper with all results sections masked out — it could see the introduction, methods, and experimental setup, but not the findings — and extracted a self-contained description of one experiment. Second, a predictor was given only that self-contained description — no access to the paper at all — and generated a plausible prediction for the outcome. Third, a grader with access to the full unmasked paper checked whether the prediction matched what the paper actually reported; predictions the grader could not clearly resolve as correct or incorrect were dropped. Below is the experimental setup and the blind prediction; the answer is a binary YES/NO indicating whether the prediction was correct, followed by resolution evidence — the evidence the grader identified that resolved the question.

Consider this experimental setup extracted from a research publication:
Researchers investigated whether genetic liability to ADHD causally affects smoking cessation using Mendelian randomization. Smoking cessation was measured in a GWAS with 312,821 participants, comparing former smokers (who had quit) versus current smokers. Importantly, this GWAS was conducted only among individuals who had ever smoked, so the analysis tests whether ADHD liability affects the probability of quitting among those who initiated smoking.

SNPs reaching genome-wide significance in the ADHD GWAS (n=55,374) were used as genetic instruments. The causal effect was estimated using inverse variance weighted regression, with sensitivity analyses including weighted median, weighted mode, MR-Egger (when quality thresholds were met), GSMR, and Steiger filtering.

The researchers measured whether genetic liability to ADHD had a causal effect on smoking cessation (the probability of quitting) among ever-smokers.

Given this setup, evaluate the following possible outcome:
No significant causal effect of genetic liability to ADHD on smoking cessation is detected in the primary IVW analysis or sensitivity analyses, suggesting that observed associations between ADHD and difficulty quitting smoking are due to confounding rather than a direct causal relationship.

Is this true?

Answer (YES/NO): NO